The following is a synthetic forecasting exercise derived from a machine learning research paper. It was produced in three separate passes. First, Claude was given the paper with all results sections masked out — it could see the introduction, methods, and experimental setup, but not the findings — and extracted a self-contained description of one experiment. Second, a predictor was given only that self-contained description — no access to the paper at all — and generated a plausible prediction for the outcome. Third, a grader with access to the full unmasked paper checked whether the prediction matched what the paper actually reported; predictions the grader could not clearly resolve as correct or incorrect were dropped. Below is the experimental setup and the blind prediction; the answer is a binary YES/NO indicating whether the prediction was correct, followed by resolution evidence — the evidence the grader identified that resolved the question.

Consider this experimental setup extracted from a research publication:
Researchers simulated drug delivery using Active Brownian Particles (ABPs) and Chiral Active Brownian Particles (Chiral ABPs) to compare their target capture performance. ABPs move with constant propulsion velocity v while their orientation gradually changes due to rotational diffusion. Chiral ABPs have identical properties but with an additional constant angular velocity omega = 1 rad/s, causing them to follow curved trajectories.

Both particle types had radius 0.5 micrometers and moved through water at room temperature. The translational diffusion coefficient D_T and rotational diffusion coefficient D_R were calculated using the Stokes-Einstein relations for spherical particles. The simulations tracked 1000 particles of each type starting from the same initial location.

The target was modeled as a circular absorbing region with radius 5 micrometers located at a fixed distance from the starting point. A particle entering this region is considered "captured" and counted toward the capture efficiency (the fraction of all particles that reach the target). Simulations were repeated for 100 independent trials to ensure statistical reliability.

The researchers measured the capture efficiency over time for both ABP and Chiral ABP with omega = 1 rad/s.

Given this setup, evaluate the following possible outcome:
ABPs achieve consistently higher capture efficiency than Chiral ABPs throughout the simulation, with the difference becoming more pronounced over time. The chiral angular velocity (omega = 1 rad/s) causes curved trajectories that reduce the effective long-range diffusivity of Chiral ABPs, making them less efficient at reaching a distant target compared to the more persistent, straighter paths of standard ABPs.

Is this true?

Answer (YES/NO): NO